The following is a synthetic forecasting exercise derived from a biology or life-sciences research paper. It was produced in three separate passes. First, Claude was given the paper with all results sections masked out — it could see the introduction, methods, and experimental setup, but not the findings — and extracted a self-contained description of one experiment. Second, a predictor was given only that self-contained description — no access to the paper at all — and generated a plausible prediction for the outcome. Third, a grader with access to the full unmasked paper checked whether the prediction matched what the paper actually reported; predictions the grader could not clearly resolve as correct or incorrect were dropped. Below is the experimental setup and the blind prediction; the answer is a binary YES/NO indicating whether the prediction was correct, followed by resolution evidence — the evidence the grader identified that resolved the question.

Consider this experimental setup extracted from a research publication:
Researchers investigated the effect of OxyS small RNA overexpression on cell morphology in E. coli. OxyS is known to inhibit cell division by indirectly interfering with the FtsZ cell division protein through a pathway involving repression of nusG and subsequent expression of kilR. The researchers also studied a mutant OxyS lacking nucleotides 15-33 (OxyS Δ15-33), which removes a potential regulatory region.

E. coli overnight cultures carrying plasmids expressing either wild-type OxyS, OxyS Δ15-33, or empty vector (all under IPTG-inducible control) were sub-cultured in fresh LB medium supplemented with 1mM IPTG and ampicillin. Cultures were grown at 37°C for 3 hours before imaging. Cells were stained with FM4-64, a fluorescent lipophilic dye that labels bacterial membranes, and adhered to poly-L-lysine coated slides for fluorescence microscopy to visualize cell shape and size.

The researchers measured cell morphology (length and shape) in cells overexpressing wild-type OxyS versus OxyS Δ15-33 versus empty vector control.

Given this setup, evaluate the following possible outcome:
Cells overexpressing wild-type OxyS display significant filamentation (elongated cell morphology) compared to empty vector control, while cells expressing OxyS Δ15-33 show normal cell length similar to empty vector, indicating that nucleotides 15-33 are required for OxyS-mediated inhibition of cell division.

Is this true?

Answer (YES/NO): NO